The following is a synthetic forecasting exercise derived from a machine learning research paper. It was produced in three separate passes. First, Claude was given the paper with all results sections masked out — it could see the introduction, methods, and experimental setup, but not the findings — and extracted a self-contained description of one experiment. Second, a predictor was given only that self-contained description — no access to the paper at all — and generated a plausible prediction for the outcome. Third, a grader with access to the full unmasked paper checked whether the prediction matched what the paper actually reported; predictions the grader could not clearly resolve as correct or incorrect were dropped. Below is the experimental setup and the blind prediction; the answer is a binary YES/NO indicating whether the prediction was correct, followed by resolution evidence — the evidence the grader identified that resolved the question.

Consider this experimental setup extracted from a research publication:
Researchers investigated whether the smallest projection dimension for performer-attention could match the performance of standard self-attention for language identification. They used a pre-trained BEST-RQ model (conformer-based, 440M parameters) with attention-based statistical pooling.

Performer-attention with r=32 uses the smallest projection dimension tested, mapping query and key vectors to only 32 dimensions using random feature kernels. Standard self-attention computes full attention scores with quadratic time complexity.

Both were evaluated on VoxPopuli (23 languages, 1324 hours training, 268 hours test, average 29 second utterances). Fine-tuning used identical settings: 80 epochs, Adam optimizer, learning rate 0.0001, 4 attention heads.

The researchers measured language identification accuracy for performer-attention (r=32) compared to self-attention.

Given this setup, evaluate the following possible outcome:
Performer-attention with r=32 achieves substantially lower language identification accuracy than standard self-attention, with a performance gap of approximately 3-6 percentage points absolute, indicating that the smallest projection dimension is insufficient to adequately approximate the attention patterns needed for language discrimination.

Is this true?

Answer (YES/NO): NO